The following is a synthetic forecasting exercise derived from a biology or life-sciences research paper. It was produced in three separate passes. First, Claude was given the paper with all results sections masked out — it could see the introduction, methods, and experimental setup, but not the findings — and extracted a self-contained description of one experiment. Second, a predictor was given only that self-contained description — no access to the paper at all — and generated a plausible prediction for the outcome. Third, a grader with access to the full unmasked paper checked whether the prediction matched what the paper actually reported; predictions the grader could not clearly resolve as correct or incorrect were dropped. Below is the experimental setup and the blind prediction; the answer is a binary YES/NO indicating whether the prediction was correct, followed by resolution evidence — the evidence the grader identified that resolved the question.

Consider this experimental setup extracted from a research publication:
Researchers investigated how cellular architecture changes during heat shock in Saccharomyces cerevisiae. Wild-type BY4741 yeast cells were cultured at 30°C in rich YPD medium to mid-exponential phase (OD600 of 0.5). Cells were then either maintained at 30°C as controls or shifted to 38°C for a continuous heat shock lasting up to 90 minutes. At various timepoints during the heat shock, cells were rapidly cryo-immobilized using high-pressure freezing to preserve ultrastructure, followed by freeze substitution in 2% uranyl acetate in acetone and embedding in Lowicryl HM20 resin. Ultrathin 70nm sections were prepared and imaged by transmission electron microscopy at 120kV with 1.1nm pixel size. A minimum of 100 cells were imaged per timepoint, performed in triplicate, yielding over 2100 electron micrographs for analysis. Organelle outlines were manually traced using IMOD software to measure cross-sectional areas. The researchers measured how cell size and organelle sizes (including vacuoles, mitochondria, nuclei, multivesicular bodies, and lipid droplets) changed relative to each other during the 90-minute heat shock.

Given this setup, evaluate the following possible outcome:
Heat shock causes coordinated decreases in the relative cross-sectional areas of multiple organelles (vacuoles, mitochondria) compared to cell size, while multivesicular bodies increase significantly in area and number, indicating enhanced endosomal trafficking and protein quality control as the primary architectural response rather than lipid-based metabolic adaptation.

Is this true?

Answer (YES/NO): NO